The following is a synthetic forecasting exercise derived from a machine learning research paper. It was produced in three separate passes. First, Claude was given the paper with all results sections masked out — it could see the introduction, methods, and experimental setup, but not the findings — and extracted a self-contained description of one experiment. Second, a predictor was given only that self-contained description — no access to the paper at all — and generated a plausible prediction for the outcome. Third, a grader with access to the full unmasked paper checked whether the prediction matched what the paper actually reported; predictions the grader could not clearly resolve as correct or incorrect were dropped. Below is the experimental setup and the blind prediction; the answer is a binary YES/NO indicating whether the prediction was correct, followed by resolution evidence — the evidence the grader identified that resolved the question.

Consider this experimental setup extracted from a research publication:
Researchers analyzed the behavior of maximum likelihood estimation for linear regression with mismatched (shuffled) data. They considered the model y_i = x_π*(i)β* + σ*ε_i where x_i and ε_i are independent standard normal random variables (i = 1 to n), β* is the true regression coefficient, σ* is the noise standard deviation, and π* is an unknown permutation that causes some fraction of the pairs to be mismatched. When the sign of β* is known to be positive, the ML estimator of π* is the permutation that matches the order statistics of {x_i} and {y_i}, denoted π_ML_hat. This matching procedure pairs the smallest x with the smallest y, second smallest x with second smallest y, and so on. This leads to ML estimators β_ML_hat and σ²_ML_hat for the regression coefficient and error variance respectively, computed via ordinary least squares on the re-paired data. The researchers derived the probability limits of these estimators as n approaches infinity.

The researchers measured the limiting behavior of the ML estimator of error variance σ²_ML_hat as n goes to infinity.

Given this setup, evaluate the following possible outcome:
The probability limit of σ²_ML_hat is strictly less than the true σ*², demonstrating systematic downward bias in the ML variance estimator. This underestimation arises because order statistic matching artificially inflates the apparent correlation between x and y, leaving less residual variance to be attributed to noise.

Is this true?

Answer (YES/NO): YES